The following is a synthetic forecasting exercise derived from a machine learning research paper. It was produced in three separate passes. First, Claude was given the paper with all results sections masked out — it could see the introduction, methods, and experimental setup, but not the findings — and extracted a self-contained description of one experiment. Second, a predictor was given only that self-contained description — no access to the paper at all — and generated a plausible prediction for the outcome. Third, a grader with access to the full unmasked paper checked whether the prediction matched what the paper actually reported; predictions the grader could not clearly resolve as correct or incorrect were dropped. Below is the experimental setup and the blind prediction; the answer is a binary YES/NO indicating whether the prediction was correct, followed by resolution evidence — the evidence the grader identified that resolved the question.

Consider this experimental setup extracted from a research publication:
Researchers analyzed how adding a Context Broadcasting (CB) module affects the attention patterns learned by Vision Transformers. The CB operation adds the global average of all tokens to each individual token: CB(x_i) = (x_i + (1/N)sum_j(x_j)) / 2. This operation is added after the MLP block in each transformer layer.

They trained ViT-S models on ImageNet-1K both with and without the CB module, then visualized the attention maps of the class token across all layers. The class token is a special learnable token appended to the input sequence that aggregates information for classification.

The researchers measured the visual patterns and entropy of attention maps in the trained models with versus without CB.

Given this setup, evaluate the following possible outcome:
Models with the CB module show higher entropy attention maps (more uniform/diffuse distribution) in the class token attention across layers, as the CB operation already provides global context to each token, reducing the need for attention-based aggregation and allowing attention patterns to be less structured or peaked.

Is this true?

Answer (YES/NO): NO